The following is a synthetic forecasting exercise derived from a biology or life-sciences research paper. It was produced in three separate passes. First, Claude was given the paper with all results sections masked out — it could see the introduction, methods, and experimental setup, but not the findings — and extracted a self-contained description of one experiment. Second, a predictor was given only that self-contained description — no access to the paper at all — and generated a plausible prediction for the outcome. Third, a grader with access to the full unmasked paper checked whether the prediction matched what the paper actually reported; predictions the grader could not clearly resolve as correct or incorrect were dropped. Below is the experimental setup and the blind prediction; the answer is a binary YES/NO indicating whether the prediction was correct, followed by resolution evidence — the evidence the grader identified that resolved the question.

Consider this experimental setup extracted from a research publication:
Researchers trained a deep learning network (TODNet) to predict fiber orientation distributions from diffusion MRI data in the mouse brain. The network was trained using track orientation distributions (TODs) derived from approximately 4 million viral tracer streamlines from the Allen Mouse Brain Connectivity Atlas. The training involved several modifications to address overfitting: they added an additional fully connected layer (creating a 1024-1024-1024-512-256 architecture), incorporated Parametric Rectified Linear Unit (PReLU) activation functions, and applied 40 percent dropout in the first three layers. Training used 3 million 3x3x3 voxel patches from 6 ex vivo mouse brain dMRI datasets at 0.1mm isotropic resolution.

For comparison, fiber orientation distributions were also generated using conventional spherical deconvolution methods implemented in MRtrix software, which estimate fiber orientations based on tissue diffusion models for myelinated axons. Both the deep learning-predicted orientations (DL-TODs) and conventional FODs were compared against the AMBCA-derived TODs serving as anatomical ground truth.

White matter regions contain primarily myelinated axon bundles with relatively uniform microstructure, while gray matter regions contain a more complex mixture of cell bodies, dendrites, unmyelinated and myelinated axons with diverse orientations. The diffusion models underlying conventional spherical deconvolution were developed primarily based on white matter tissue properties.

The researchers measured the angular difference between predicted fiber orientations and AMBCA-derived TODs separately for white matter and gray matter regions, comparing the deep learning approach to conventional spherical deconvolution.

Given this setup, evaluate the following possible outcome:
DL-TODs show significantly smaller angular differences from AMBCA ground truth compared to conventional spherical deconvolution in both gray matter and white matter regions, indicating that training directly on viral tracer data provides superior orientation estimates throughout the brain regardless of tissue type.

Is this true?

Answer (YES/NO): YES